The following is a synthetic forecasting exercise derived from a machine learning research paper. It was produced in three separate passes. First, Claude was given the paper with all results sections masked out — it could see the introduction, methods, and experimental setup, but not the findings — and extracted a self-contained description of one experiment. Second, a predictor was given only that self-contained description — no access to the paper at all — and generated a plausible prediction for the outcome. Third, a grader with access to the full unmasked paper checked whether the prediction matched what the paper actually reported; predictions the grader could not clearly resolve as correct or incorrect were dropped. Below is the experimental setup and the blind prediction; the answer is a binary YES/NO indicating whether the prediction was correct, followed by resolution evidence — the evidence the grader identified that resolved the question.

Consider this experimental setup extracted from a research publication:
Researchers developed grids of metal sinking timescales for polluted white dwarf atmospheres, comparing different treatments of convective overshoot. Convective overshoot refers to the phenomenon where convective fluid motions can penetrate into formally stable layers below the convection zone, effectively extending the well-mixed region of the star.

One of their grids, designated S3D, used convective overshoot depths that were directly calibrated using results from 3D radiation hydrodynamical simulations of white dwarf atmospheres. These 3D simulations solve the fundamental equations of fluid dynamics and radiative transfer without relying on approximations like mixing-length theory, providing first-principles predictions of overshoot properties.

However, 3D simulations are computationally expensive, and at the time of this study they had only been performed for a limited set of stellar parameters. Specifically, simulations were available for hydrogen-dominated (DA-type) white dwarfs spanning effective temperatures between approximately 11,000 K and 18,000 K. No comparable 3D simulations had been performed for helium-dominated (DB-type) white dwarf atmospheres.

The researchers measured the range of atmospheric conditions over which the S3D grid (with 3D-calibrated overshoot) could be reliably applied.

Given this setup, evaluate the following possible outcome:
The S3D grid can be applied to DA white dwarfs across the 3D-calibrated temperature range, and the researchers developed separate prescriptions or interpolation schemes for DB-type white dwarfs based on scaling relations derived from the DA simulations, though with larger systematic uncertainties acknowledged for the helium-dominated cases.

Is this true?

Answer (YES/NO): NO